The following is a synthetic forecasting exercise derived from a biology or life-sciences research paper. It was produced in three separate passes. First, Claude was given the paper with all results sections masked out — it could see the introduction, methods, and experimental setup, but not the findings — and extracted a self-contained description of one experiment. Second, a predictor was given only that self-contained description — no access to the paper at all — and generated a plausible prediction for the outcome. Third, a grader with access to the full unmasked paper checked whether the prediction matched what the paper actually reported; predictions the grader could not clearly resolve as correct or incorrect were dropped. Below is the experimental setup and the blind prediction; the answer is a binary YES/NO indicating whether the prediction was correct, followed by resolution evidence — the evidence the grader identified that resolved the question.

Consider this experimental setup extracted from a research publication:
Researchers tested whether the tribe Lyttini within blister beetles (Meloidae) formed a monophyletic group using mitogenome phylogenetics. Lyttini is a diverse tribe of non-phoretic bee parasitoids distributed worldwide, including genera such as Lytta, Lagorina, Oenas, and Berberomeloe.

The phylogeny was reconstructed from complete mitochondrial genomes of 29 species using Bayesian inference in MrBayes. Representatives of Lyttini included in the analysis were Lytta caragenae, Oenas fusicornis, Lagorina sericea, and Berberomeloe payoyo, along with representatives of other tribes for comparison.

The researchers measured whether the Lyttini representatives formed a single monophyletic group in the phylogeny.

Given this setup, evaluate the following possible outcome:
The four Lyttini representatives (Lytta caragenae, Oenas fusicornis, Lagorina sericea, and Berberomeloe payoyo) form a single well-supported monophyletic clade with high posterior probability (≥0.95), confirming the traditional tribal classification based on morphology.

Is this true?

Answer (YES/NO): NO